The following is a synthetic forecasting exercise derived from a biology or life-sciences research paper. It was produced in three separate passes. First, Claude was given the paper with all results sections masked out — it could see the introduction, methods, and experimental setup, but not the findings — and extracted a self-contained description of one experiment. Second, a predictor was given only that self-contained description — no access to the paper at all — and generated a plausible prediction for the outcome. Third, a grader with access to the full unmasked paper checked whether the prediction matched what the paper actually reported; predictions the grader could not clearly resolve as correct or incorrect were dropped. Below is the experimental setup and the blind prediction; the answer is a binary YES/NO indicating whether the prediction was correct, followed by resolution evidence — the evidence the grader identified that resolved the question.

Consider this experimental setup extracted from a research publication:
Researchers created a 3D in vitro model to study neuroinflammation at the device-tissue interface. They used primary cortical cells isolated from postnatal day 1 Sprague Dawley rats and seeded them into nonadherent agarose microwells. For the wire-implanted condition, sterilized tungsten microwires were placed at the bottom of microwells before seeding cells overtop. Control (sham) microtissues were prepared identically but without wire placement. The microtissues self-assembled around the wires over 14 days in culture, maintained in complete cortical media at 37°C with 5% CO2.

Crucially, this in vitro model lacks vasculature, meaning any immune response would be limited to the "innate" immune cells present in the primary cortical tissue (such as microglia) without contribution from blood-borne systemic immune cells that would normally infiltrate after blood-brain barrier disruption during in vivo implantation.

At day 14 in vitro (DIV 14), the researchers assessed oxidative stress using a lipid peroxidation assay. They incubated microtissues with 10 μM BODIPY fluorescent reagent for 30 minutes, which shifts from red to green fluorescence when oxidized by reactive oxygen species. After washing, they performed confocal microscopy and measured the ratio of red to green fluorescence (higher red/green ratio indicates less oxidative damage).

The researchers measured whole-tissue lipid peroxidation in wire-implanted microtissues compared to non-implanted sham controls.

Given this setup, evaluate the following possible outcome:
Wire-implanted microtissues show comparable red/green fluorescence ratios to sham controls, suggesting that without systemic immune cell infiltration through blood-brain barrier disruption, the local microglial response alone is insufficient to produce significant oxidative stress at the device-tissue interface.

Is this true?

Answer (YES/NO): NO